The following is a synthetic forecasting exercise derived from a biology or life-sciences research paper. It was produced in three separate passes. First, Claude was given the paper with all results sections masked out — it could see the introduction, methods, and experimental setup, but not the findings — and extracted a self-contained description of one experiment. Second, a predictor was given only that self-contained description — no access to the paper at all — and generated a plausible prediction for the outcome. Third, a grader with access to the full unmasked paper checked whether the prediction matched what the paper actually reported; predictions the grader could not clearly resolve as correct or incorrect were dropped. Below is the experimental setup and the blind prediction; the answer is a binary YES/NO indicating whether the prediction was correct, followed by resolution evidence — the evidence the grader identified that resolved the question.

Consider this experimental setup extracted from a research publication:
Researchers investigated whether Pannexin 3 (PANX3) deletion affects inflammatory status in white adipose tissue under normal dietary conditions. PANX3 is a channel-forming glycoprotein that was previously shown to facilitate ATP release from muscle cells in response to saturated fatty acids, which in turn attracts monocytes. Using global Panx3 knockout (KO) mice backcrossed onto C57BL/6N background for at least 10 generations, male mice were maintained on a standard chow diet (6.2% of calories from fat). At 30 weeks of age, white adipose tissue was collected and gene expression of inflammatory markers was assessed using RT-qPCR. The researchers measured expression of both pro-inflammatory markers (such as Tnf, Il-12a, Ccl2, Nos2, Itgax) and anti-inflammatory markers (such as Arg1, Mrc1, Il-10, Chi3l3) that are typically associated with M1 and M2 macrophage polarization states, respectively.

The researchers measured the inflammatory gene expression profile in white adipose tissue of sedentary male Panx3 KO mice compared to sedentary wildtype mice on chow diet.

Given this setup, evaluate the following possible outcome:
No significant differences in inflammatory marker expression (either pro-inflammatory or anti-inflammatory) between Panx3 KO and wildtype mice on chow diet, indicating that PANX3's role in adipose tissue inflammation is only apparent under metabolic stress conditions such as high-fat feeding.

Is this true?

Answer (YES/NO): NO